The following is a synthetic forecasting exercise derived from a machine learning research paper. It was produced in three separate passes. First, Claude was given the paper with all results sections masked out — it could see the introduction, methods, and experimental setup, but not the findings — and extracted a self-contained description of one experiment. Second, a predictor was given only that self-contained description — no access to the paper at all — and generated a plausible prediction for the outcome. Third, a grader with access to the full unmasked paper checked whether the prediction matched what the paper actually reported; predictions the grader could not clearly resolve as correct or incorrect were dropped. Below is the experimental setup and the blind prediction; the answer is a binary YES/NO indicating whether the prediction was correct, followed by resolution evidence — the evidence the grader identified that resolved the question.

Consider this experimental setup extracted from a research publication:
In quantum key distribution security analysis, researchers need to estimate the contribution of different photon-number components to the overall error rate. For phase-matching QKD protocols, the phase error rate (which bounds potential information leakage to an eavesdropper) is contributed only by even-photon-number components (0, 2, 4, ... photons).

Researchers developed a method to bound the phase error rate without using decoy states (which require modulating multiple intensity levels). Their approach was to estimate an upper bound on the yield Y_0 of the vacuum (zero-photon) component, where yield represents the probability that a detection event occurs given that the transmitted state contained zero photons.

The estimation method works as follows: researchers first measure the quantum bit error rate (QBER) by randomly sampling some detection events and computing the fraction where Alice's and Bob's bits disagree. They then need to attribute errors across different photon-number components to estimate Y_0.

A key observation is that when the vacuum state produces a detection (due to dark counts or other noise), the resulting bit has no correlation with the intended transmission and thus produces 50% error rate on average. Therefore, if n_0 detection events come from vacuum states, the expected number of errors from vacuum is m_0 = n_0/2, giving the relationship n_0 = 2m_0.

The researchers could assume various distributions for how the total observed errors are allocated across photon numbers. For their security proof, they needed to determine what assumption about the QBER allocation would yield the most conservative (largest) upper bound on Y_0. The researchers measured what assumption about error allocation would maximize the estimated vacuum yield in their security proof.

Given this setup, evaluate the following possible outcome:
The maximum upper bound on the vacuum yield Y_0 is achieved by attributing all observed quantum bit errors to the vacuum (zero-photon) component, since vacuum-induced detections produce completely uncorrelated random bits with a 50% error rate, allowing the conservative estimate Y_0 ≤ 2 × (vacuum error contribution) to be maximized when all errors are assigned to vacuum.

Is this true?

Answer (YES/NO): YES